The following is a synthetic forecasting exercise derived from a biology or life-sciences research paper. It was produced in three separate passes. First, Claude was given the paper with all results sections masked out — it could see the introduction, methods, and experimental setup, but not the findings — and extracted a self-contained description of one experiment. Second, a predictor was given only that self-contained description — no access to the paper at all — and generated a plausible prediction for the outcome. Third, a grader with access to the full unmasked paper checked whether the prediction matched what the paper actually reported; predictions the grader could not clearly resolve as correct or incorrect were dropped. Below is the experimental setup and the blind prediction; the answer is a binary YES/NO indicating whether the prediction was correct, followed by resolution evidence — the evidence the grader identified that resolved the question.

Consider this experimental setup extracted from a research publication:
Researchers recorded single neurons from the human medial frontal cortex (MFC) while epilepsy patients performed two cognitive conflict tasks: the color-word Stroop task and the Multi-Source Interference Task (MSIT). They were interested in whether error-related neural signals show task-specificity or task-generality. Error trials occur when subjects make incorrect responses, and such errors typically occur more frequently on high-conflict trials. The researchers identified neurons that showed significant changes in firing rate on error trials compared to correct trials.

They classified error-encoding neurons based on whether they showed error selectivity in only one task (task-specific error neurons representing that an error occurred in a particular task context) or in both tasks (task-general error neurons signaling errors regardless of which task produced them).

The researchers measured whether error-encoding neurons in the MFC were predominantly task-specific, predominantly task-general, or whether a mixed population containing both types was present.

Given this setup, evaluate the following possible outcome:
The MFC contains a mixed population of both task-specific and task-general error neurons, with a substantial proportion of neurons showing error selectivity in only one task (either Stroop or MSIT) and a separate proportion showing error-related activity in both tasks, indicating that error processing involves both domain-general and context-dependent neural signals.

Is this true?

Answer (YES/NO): YES